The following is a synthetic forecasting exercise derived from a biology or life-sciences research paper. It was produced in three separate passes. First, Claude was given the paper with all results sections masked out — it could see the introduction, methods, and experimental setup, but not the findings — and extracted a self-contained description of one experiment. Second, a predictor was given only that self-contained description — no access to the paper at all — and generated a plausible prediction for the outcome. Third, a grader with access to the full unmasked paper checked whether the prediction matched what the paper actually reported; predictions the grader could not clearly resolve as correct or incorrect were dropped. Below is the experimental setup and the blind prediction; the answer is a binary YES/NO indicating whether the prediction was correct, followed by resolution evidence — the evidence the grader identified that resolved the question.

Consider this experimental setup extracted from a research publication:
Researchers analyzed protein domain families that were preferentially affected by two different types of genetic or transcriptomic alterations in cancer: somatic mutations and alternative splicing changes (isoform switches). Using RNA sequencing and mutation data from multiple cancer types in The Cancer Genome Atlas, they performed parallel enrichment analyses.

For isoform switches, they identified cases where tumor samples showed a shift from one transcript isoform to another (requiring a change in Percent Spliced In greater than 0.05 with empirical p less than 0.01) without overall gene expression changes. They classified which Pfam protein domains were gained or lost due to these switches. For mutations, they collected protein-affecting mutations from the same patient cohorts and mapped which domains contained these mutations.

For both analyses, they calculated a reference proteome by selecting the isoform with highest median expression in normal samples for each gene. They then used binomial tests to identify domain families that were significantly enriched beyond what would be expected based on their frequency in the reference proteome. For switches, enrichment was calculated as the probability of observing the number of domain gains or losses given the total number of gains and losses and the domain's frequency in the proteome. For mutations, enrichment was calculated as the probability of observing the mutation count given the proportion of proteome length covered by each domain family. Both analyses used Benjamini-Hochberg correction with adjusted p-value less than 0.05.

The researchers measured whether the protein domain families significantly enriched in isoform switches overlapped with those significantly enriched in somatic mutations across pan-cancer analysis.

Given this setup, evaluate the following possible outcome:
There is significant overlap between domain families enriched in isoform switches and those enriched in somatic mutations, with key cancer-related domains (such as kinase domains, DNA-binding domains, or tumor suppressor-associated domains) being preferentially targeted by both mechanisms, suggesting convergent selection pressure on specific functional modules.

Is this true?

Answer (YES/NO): YES